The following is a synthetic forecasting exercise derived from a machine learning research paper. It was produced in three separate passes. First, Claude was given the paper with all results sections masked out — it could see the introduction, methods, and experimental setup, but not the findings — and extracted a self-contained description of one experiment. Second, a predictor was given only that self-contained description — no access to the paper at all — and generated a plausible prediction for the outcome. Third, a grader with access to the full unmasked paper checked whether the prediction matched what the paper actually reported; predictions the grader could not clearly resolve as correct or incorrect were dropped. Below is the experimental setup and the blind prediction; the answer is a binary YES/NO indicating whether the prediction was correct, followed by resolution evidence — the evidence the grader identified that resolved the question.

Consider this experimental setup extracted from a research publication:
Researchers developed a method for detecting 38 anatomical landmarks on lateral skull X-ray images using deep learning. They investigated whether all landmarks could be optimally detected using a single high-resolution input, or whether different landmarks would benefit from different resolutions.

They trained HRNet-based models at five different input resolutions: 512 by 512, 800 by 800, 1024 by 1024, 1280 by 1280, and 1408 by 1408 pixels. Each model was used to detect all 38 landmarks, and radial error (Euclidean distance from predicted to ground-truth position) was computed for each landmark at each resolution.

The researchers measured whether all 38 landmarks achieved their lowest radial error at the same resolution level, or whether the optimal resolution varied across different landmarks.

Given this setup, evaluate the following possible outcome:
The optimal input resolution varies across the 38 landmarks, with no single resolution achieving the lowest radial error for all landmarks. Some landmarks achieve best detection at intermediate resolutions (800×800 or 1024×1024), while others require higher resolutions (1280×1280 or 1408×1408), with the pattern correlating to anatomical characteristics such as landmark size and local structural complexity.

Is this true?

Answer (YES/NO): NO